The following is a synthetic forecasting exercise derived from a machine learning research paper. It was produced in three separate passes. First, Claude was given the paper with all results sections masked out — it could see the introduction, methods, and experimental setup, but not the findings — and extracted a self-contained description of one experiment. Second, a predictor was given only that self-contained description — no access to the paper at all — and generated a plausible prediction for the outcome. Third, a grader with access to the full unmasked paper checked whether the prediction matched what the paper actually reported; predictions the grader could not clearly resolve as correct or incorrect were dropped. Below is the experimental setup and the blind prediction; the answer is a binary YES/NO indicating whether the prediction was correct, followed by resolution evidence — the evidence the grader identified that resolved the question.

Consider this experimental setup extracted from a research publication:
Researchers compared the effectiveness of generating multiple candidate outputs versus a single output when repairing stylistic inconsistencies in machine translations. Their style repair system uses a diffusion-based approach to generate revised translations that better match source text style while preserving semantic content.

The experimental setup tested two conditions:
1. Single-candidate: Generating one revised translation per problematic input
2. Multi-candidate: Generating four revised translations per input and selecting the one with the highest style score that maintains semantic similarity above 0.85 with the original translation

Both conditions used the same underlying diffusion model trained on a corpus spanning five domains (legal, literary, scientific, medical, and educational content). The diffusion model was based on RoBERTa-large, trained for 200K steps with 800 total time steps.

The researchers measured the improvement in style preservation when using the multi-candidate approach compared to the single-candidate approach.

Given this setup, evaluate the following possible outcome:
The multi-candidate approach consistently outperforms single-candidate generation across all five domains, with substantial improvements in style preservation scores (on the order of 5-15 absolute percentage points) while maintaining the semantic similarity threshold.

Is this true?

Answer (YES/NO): NO